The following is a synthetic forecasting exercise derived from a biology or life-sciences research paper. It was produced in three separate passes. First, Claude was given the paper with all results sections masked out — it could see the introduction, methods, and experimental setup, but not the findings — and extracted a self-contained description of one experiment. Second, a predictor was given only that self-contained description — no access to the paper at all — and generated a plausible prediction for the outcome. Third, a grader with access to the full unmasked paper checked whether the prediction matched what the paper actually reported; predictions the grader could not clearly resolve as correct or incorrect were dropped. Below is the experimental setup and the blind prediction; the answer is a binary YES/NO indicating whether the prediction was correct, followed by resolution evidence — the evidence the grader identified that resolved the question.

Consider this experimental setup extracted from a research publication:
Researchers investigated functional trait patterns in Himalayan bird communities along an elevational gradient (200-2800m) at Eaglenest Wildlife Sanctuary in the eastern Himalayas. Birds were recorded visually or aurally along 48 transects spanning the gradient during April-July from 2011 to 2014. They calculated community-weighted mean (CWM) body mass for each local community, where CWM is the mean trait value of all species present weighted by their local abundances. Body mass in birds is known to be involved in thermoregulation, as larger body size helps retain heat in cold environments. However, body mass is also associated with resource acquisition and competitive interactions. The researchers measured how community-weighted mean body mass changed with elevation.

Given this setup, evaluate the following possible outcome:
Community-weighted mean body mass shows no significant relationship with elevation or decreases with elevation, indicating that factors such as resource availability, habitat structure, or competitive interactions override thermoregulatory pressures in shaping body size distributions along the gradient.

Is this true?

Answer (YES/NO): YES